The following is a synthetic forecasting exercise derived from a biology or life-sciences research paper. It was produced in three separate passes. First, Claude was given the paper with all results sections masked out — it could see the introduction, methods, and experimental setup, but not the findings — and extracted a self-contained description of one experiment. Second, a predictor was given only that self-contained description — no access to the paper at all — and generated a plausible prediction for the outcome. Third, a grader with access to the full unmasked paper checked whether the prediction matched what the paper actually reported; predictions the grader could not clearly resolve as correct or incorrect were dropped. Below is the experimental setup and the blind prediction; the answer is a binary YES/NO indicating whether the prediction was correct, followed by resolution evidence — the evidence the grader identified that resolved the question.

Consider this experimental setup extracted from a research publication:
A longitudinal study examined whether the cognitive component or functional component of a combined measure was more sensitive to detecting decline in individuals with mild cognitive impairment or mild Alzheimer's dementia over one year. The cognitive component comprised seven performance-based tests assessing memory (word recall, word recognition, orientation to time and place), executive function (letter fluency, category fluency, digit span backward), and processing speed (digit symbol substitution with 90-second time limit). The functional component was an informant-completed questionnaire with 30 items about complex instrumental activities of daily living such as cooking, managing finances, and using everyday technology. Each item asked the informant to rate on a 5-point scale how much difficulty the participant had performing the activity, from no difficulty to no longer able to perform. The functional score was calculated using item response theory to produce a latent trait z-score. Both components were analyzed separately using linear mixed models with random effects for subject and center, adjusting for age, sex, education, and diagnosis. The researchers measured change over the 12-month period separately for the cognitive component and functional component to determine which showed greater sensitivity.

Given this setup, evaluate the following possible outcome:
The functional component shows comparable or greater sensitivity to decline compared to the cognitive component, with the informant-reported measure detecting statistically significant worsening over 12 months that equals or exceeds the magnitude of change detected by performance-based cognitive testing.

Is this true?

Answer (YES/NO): YES